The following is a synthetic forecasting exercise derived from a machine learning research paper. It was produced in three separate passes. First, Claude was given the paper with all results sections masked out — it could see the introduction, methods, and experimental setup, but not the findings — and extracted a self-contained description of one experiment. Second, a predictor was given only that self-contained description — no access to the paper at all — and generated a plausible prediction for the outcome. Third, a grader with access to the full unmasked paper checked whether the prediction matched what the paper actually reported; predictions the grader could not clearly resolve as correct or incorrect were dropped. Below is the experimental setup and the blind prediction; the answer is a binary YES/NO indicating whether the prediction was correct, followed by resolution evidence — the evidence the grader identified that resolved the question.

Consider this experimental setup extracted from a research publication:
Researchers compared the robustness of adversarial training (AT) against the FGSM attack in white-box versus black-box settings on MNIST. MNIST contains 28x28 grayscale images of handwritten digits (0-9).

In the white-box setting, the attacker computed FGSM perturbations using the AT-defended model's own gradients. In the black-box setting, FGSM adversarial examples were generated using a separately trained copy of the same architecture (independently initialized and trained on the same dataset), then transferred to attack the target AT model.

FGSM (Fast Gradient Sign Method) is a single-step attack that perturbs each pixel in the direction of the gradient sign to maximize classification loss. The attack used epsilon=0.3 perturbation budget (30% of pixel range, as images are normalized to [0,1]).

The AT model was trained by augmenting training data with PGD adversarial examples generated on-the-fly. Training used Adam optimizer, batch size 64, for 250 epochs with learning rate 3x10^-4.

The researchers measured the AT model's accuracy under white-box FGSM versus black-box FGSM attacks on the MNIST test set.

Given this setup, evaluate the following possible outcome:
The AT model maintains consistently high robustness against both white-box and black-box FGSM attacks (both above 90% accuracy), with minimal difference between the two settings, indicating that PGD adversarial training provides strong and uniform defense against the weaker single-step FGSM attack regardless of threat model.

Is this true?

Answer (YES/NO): YES